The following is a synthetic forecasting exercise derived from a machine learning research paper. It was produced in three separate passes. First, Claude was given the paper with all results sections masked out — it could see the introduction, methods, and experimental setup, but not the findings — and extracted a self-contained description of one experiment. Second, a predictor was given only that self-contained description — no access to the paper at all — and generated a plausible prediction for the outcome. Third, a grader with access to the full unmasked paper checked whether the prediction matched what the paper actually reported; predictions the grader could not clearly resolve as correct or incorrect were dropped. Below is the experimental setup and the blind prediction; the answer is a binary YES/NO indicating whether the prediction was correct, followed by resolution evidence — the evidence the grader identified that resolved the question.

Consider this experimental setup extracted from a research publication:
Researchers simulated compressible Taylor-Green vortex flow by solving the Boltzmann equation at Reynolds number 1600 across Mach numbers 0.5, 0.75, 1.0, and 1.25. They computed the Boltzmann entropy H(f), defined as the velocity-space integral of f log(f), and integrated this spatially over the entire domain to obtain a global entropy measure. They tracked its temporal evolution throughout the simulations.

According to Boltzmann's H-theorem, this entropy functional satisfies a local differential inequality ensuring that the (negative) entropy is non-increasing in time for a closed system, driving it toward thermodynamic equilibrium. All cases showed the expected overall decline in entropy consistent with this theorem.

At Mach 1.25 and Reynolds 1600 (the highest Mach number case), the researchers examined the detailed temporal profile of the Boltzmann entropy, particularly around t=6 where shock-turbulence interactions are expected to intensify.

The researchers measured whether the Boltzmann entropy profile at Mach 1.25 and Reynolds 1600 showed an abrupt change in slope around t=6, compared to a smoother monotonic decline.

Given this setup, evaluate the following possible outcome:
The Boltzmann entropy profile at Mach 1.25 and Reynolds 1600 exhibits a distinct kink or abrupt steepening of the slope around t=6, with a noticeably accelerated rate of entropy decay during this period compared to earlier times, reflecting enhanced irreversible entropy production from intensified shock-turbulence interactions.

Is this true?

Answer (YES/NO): NO